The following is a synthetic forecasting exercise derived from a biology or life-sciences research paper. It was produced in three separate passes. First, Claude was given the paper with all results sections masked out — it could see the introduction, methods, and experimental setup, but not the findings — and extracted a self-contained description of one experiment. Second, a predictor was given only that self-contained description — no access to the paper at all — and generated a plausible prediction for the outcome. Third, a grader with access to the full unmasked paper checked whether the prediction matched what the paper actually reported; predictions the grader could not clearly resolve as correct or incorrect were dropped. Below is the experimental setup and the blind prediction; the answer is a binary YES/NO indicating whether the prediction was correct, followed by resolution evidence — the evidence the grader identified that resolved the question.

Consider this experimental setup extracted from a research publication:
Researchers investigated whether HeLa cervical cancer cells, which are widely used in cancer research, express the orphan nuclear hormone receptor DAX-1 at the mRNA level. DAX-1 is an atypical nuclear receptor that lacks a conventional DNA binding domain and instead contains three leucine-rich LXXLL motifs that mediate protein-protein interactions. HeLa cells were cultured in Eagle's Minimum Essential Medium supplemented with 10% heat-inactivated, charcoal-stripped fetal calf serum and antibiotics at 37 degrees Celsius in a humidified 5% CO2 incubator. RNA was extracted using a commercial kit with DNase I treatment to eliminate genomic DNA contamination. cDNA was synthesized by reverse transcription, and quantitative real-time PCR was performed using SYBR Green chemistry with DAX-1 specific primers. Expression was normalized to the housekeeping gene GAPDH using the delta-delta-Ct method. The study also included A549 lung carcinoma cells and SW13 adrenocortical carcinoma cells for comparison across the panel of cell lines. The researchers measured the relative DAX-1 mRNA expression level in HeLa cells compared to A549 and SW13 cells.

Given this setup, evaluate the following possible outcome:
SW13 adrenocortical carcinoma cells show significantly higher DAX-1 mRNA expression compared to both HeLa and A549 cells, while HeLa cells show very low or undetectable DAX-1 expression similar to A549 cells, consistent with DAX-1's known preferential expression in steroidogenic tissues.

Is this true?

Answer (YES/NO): NO